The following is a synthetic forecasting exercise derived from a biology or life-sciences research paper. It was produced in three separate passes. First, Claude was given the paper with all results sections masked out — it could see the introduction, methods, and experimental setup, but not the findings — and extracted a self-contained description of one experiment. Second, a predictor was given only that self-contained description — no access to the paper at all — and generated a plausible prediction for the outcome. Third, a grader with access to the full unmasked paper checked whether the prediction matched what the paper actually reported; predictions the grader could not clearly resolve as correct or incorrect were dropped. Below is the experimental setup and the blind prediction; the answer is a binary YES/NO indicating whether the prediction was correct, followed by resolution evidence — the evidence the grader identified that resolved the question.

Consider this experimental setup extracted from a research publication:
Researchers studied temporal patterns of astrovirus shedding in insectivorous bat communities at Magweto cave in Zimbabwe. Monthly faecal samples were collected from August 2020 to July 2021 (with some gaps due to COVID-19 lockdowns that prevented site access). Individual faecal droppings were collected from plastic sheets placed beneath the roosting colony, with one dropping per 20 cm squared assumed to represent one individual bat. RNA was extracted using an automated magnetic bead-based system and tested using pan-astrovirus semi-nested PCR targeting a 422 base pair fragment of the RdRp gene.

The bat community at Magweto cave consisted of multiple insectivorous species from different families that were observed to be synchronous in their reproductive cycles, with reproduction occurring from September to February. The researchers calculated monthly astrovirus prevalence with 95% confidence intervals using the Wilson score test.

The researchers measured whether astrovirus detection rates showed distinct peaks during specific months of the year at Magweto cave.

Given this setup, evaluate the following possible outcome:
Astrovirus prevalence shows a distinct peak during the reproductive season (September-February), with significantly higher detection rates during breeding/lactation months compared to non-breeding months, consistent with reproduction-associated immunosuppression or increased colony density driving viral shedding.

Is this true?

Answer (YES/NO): NO